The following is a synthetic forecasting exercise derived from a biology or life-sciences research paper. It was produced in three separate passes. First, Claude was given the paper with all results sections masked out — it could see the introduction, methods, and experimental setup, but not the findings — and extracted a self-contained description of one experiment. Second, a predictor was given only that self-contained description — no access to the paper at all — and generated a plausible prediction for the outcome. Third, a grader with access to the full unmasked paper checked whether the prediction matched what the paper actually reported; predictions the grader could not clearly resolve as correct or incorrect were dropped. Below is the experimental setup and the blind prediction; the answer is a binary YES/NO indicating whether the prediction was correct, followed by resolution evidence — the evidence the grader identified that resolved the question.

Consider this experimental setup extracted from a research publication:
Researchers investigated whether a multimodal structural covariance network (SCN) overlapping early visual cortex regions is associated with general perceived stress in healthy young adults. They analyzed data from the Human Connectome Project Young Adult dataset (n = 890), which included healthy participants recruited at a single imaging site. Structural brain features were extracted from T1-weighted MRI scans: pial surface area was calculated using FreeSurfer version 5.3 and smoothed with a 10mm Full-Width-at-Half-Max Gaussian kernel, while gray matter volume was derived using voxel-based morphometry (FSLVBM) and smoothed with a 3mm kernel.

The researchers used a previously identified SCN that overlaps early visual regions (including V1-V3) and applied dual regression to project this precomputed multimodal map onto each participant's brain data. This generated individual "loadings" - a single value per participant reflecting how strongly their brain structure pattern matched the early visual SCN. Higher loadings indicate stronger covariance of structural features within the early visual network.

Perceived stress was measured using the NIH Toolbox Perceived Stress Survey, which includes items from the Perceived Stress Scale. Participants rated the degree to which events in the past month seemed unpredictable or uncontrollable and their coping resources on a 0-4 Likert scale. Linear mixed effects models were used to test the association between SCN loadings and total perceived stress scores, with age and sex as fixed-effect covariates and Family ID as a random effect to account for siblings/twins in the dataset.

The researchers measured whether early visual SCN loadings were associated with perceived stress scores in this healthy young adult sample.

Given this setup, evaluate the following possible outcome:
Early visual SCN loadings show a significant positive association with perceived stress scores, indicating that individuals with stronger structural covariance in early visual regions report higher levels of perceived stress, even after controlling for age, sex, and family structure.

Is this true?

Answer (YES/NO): NO